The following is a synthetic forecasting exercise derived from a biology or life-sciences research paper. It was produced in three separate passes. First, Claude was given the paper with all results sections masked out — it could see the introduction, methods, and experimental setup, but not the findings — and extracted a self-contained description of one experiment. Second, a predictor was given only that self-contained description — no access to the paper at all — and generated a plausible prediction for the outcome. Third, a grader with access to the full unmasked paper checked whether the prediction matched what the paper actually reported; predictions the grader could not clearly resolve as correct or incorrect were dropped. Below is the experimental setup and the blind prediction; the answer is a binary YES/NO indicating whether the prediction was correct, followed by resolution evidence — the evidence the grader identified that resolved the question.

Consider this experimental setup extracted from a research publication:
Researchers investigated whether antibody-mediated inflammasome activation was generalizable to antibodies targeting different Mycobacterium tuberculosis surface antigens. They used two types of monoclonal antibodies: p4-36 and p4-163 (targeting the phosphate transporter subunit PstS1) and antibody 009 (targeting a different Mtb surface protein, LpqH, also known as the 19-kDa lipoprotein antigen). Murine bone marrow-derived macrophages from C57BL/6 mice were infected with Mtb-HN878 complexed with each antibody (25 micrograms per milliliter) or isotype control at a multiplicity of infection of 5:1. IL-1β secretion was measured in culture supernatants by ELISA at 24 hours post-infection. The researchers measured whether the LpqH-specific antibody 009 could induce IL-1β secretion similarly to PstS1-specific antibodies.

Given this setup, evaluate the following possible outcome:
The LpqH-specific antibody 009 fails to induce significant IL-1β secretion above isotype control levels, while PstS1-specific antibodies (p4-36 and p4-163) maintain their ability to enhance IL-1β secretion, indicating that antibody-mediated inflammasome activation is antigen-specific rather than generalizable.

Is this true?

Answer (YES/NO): NO